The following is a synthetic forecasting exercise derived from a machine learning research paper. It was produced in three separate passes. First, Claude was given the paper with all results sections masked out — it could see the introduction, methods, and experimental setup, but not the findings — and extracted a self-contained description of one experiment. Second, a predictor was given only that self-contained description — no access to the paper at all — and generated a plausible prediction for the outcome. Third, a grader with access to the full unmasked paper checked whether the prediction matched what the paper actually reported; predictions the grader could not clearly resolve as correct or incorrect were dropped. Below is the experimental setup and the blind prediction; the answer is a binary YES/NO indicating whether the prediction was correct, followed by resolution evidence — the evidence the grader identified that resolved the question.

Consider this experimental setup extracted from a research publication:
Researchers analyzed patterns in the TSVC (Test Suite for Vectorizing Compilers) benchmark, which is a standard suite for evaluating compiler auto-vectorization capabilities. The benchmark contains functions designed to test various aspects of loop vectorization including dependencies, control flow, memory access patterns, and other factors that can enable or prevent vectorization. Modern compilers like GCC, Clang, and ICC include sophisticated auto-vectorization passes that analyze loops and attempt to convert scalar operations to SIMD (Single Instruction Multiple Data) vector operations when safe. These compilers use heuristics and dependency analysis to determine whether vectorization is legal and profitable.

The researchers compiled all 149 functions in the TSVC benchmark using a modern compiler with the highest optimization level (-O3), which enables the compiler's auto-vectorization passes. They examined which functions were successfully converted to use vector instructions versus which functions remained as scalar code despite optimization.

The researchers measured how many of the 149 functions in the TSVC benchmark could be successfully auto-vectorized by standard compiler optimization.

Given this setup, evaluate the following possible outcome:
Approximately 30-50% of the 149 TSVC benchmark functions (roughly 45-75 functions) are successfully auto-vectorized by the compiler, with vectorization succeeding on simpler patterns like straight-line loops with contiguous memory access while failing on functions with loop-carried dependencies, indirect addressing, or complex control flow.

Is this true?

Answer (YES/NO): NO